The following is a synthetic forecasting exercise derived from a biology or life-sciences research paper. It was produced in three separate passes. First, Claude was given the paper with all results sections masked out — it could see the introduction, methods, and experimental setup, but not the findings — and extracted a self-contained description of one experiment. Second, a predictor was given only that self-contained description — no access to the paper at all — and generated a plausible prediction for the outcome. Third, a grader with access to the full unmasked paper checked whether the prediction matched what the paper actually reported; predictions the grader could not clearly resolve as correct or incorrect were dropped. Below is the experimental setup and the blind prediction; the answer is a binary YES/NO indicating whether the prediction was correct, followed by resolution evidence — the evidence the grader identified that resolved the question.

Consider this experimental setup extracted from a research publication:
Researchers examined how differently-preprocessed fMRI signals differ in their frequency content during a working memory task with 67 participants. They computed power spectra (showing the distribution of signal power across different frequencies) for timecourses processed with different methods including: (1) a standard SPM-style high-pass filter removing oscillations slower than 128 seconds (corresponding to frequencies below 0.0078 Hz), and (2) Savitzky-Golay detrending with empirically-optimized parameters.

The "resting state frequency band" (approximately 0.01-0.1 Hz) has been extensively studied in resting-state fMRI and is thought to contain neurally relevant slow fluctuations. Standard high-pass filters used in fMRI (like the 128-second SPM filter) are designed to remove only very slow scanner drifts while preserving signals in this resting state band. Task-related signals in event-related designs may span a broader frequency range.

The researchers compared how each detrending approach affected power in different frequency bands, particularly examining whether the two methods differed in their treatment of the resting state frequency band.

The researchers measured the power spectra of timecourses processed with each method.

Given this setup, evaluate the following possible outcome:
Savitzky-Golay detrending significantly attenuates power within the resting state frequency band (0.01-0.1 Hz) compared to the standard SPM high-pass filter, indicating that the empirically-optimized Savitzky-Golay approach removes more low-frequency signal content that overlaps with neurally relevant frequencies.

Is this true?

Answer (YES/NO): YES